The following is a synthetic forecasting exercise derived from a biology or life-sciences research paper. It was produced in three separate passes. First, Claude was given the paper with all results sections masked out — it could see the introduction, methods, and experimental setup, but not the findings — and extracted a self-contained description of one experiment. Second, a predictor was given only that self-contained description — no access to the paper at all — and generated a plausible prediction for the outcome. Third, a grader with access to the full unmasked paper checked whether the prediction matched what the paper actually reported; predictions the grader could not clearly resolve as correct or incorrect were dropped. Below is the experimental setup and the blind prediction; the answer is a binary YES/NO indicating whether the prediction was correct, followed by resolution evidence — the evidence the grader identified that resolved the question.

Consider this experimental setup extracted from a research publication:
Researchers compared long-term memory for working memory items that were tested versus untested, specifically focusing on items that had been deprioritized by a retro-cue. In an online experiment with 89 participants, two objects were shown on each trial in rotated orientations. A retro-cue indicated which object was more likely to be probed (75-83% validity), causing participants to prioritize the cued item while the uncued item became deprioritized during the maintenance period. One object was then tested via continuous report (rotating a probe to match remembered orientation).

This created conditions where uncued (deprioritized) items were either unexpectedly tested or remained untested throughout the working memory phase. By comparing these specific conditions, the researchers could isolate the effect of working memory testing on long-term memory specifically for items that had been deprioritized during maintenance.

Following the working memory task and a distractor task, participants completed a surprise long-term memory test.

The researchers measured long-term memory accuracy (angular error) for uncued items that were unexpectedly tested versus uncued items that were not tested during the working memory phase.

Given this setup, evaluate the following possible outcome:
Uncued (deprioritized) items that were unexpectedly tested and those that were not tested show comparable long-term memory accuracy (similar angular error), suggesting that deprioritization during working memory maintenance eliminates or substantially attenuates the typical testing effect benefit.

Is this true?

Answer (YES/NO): NO